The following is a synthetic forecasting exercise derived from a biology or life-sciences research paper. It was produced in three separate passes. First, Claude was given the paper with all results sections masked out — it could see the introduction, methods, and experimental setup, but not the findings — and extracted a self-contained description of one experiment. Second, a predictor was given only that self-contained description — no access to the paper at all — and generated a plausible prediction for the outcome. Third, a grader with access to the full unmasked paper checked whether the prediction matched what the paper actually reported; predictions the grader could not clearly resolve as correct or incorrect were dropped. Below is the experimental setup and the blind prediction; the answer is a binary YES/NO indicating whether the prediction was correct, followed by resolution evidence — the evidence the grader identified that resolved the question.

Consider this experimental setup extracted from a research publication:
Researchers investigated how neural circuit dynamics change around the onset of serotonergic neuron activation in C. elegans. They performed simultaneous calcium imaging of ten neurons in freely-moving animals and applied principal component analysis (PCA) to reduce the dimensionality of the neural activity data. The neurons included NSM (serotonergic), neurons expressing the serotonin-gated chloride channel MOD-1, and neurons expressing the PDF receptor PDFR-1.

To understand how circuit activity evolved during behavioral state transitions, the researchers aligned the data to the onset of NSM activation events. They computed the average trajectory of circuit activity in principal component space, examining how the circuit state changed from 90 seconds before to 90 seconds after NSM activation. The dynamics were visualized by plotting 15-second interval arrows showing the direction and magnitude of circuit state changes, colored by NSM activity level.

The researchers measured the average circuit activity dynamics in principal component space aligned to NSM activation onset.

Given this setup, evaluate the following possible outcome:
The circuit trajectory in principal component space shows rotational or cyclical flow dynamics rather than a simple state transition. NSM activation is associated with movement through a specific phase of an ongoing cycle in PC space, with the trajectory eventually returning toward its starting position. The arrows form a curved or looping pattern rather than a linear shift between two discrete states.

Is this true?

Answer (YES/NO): YES